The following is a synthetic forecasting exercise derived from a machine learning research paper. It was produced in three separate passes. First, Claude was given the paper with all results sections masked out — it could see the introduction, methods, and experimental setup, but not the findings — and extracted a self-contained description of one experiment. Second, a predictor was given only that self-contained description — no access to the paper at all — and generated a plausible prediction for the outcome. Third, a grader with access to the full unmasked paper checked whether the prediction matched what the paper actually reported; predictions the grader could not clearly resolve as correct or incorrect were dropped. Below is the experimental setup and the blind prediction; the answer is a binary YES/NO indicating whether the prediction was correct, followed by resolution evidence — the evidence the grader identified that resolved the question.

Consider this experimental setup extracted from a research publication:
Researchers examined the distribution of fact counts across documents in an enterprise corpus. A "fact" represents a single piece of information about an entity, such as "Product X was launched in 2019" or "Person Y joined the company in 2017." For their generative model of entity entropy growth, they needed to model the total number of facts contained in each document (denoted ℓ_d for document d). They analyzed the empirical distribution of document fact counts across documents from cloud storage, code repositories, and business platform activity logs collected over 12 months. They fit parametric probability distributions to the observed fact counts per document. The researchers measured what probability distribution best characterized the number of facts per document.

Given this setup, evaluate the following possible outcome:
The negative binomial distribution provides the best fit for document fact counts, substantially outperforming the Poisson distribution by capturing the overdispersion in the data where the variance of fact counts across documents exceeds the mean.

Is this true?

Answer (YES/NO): NO